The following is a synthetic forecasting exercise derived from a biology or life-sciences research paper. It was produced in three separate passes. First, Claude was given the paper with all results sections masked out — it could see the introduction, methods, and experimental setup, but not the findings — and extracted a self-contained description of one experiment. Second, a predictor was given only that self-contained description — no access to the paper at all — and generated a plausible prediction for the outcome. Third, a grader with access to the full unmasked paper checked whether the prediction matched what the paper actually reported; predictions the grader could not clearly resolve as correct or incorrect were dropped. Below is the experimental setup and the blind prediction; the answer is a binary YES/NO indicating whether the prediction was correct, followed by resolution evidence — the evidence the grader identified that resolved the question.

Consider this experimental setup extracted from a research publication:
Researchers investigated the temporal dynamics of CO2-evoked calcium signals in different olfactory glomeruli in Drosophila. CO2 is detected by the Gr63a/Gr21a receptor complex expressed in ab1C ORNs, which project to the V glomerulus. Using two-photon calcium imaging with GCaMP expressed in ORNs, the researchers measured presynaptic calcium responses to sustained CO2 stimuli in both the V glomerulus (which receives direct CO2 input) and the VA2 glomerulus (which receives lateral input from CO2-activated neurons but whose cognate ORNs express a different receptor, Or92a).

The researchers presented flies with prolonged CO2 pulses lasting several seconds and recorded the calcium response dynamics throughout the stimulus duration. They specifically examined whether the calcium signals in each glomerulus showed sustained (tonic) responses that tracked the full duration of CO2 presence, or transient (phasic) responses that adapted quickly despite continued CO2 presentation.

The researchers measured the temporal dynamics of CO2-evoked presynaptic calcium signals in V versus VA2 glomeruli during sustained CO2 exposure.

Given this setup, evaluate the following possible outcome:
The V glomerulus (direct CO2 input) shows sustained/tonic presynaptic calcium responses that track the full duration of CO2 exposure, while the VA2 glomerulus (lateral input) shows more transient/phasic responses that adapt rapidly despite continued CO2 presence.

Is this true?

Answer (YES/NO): YES